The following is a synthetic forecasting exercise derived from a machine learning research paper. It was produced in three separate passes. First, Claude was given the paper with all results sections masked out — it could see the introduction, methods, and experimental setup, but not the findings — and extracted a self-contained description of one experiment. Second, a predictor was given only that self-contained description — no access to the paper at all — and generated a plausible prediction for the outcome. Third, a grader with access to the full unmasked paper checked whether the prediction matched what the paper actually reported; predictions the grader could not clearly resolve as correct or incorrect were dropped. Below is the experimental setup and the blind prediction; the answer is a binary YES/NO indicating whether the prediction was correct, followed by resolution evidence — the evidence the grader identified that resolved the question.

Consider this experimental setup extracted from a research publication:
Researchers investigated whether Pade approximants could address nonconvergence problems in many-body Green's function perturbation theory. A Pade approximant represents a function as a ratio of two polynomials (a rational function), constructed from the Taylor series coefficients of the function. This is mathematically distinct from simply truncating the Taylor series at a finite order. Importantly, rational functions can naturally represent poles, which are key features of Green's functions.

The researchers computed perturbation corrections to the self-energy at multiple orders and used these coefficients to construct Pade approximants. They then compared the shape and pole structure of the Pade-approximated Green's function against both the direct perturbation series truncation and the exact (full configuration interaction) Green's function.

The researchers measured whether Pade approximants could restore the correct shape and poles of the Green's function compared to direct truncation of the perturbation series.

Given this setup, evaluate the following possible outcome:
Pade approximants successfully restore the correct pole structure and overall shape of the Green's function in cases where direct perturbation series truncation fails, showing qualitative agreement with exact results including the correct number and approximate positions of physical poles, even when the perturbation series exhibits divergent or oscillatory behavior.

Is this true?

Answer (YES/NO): YES